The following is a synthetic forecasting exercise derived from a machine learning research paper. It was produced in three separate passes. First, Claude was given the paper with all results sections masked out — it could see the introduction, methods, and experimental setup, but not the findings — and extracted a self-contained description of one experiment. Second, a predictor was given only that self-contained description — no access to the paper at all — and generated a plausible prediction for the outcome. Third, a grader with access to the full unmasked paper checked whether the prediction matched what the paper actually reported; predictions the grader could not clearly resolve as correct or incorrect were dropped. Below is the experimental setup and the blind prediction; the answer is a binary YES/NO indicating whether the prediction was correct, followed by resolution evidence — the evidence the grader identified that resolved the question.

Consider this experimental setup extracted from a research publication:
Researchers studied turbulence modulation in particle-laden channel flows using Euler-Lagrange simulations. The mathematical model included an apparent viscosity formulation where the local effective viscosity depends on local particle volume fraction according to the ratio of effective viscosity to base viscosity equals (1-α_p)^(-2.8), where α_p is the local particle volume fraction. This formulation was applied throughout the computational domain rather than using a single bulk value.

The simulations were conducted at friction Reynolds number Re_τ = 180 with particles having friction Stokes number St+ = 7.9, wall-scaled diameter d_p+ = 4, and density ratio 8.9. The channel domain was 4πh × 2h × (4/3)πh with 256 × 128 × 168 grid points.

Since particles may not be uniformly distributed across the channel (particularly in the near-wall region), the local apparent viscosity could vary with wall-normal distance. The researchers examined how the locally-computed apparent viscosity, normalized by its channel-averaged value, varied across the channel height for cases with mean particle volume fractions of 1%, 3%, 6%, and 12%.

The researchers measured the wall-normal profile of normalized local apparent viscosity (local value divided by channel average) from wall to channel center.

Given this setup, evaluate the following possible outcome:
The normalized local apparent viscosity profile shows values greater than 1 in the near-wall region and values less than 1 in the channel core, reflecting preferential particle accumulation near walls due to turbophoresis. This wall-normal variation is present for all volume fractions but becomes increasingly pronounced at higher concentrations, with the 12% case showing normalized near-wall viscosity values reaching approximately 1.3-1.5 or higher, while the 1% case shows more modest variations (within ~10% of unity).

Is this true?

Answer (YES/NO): NO